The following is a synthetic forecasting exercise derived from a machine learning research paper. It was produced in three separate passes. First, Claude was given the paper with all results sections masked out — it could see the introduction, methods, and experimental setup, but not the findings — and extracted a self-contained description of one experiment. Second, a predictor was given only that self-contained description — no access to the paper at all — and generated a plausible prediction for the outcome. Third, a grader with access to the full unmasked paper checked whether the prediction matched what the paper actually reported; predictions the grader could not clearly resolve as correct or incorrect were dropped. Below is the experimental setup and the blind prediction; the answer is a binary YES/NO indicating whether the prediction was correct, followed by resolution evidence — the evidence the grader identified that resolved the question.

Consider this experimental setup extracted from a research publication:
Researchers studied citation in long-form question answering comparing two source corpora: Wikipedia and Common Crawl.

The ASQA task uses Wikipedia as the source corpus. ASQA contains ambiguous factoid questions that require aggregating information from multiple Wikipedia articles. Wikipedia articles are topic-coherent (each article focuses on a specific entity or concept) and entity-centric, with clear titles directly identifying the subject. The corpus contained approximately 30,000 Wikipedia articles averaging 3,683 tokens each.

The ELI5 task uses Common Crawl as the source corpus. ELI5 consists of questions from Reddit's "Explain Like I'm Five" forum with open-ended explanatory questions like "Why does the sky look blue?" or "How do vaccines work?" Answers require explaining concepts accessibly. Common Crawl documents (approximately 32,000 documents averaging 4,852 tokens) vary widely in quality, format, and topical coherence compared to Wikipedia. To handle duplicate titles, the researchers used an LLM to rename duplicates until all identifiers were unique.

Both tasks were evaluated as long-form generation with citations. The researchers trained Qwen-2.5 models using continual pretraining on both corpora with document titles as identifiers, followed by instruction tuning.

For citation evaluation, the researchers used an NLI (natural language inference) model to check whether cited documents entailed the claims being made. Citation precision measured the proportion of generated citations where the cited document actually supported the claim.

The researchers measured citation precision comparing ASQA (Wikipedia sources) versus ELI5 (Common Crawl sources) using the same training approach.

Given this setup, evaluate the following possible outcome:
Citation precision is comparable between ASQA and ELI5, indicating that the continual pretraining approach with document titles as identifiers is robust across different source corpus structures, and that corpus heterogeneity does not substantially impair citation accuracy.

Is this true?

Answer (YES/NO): NO